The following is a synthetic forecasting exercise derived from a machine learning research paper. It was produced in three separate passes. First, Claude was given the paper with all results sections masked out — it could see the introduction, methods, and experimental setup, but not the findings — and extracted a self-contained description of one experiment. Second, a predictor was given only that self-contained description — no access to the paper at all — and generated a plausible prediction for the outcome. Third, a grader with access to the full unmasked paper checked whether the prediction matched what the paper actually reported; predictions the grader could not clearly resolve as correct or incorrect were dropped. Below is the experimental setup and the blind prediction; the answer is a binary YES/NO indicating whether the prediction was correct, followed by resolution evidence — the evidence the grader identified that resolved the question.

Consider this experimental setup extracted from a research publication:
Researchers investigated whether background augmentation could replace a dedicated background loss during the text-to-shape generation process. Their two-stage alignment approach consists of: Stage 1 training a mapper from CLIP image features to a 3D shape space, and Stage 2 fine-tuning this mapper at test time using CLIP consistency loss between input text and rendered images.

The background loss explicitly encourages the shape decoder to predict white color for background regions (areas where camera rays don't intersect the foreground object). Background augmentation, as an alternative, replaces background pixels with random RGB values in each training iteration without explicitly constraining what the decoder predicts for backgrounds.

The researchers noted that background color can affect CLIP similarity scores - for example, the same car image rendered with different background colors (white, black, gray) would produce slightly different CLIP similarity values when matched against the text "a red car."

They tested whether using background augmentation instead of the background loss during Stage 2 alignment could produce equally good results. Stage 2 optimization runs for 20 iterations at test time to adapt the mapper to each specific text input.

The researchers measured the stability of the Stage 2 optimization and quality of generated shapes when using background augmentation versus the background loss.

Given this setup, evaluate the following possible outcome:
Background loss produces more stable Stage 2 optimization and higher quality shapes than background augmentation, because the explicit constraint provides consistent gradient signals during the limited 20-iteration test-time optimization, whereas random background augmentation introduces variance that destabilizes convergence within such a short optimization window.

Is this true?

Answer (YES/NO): YES